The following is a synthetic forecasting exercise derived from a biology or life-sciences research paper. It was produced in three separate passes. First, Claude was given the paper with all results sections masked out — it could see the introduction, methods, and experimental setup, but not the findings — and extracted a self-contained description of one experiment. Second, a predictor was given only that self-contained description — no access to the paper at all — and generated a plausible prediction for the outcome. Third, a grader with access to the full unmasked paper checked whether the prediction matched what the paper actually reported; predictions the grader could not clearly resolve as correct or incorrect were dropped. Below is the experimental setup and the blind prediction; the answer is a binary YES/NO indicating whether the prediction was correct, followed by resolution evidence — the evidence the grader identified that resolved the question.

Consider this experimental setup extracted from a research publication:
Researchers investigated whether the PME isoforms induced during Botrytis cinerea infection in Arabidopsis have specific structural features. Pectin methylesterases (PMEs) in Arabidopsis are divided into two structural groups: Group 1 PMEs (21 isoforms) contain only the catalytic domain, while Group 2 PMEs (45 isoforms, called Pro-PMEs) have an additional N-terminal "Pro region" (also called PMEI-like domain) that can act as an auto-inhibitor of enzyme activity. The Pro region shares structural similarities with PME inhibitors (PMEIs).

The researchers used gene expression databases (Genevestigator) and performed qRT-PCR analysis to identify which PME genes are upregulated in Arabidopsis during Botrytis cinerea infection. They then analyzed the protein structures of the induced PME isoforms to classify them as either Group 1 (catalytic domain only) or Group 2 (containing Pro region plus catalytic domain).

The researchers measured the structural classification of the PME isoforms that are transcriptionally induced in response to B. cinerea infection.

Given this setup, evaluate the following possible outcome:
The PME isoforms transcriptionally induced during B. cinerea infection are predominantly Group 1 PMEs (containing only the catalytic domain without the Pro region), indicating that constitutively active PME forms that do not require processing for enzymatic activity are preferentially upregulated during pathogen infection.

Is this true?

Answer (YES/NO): NO